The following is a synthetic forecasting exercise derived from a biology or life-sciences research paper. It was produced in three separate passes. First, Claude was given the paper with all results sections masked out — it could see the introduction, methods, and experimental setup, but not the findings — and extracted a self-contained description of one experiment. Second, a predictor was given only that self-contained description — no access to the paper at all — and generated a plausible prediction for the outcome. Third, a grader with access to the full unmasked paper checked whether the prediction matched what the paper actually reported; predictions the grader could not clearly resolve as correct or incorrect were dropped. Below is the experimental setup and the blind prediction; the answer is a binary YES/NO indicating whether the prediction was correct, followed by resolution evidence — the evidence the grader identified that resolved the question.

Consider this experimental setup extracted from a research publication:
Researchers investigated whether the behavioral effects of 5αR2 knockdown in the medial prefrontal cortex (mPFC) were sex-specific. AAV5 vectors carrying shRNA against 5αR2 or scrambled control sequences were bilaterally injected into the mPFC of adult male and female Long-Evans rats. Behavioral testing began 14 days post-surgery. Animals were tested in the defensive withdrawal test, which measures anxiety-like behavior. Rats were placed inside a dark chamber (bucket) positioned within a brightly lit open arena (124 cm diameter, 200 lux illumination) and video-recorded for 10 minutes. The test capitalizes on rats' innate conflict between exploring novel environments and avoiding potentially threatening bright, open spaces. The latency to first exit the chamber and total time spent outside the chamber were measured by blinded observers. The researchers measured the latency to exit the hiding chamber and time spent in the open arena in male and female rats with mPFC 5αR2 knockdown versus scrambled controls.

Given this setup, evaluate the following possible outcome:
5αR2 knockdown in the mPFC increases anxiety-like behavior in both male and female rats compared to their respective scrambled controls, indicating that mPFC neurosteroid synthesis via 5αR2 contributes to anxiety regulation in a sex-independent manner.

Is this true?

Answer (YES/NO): NO